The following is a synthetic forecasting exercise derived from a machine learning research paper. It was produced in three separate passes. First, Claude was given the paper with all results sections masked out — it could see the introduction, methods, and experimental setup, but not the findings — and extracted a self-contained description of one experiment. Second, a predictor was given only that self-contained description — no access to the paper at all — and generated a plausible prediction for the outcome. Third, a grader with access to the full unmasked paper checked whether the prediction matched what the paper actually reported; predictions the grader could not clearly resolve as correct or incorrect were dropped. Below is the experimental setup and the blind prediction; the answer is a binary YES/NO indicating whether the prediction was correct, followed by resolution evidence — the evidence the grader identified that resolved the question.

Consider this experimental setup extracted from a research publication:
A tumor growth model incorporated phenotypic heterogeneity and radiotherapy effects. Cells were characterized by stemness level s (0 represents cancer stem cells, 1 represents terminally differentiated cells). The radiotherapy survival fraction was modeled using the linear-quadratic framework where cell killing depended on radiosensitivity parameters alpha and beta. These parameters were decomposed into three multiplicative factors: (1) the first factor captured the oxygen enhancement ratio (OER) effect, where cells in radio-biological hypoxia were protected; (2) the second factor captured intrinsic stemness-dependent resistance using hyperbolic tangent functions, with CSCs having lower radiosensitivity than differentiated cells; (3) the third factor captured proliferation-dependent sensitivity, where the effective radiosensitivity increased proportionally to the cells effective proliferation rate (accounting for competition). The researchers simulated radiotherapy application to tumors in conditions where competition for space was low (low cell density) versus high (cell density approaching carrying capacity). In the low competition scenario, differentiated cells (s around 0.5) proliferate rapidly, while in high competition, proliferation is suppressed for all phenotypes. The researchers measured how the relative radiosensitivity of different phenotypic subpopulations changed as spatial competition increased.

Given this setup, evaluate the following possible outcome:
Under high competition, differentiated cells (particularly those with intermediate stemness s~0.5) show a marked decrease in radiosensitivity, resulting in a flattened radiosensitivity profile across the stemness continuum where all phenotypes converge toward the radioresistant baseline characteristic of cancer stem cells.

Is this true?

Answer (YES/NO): NO